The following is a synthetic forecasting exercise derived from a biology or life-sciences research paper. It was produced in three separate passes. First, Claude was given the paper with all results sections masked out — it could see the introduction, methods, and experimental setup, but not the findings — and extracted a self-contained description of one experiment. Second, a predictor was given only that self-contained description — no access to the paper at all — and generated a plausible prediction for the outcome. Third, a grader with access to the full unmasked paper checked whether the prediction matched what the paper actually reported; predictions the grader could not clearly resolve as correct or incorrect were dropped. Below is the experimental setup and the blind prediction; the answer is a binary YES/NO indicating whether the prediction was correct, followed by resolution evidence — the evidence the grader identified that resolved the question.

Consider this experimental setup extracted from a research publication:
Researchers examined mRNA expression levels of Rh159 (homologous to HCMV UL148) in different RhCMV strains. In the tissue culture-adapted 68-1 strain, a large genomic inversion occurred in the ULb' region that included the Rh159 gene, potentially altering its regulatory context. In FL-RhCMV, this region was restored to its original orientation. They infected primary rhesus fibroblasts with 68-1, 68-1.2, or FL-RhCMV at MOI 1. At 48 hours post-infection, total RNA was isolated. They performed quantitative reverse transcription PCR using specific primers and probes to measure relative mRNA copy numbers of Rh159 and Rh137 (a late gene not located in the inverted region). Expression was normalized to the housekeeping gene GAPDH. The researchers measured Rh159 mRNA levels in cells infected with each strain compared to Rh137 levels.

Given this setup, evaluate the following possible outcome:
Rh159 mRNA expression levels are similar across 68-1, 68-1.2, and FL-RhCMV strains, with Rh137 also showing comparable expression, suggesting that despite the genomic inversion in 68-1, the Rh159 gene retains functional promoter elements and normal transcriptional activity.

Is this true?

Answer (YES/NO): NO